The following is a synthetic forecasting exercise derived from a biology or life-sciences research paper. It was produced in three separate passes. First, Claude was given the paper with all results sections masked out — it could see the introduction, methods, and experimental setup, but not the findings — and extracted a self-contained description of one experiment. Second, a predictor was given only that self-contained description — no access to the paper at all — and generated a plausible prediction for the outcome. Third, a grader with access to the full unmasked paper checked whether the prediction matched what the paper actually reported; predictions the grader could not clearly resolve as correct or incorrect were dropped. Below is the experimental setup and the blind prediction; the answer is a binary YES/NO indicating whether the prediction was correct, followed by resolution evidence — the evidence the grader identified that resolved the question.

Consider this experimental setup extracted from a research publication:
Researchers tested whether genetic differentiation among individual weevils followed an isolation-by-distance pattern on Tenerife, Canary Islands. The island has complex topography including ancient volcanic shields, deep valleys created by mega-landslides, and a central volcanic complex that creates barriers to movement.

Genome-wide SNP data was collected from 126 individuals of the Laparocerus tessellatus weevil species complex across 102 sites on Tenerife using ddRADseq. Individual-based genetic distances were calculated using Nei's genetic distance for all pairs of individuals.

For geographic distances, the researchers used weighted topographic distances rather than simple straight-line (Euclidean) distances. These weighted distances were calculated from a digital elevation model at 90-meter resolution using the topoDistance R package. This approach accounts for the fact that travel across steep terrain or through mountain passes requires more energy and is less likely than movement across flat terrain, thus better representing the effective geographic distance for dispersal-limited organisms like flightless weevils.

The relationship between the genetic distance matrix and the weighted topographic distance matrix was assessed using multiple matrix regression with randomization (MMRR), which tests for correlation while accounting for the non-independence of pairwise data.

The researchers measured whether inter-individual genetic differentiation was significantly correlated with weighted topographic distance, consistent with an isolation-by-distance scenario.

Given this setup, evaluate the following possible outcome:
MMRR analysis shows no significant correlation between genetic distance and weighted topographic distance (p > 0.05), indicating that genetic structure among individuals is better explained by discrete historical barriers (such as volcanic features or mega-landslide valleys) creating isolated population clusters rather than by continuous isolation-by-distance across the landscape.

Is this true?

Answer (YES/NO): NO